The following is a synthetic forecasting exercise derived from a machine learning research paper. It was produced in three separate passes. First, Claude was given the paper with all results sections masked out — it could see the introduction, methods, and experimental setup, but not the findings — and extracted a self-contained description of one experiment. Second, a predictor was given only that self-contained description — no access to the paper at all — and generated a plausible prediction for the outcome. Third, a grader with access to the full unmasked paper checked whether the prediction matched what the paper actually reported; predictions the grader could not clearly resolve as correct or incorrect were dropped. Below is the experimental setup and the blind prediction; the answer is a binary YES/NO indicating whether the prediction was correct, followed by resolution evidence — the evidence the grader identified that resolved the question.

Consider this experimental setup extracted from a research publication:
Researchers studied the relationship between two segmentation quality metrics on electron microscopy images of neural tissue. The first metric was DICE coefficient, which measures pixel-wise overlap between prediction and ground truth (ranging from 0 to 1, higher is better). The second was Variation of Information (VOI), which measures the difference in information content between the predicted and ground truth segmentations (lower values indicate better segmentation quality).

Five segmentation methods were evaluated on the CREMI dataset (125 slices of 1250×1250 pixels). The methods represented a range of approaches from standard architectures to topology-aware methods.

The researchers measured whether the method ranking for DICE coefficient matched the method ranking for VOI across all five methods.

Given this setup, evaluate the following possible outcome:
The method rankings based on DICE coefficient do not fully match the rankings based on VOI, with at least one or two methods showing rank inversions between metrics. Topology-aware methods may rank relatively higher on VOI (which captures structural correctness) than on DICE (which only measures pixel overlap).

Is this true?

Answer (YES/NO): YES